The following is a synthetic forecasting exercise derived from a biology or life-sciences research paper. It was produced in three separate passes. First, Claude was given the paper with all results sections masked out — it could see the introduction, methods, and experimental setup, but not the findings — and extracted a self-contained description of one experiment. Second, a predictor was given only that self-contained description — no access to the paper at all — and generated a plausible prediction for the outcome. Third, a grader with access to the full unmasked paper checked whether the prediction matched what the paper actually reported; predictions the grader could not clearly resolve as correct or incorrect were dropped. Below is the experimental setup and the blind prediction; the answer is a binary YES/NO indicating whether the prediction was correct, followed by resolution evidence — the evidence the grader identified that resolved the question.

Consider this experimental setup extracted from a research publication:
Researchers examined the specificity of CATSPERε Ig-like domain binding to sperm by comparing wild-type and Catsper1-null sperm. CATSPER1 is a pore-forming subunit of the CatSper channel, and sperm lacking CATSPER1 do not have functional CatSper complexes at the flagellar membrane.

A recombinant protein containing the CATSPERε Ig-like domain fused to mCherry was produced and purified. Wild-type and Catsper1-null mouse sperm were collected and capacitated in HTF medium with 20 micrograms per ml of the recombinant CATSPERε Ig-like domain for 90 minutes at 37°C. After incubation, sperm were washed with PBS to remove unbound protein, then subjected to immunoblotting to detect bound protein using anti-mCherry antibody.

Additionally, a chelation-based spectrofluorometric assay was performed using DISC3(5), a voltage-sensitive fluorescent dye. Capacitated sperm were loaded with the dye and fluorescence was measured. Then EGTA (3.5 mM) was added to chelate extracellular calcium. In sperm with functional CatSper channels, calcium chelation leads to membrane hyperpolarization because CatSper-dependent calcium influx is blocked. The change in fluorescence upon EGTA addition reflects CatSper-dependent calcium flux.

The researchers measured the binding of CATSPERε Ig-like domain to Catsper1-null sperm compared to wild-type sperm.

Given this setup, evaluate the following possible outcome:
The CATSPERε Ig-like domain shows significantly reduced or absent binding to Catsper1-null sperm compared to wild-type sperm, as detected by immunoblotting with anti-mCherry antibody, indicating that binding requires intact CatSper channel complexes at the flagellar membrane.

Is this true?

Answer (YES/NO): YES